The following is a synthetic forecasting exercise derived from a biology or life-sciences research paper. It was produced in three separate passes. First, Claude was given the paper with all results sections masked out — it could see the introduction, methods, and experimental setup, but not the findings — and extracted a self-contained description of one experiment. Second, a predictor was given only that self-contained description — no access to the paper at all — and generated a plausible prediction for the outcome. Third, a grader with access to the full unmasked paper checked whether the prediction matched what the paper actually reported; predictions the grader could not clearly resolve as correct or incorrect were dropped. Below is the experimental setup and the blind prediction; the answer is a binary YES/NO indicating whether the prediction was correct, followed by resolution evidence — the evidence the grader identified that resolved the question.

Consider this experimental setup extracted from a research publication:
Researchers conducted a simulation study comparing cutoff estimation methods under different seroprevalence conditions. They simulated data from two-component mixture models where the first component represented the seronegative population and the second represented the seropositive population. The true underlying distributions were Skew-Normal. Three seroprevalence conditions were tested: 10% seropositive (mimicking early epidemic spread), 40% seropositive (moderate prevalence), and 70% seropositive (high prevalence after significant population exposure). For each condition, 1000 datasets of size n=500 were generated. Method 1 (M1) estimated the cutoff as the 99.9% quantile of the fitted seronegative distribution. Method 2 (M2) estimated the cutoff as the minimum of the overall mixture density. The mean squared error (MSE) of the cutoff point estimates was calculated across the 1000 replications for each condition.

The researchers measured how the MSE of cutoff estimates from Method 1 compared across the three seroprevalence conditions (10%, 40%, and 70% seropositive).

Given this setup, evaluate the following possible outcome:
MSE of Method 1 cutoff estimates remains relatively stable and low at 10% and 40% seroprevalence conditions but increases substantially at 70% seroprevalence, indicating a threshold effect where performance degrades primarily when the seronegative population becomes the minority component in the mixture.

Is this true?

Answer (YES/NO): NO